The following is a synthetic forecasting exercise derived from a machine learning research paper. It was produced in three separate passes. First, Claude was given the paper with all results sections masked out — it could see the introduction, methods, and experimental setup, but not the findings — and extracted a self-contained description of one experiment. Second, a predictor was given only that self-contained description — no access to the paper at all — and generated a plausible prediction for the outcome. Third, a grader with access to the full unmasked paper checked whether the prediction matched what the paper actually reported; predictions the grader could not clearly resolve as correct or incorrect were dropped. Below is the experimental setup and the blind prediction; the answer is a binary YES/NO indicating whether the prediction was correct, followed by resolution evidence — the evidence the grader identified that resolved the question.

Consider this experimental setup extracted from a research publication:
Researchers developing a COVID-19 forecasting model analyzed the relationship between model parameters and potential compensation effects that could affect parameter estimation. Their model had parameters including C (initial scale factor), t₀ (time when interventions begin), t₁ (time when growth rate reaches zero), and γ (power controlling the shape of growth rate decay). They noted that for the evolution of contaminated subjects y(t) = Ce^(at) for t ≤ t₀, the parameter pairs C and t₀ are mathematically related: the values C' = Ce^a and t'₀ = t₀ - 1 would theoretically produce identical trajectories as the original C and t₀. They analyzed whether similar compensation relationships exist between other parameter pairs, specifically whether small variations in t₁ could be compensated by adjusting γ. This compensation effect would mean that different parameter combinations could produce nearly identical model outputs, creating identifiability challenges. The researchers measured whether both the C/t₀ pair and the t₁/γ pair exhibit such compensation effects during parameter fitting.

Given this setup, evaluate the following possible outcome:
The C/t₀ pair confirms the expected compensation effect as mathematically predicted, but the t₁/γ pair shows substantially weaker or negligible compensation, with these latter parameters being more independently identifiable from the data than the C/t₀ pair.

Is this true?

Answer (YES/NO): NO